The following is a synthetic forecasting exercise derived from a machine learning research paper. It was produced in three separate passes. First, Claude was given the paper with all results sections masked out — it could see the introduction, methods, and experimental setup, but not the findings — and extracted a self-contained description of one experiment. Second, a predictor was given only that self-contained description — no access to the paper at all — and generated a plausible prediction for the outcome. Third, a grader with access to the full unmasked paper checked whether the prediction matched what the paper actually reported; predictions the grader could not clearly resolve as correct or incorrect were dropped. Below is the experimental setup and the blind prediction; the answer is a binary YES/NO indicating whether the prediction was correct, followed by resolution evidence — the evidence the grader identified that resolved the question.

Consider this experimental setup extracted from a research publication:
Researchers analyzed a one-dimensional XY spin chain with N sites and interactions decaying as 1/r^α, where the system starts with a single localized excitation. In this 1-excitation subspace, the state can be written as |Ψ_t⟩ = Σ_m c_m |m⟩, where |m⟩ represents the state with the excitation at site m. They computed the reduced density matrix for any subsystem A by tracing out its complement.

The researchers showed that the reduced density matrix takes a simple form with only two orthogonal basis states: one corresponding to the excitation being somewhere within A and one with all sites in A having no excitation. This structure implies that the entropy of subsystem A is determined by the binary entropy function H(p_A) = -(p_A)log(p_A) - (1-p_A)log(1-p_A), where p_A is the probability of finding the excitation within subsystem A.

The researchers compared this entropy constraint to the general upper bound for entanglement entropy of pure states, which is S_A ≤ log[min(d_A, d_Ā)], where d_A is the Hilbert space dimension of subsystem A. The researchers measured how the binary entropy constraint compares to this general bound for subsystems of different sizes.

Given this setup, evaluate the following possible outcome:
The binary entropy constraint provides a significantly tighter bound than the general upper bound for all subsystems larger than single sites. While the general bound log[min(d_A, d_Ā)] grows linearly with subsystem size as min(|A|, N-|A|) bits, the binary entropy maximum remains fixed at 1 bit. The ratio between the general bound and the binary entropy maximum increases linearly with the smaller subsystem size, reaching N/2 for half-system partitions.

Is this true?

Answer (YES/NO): NO